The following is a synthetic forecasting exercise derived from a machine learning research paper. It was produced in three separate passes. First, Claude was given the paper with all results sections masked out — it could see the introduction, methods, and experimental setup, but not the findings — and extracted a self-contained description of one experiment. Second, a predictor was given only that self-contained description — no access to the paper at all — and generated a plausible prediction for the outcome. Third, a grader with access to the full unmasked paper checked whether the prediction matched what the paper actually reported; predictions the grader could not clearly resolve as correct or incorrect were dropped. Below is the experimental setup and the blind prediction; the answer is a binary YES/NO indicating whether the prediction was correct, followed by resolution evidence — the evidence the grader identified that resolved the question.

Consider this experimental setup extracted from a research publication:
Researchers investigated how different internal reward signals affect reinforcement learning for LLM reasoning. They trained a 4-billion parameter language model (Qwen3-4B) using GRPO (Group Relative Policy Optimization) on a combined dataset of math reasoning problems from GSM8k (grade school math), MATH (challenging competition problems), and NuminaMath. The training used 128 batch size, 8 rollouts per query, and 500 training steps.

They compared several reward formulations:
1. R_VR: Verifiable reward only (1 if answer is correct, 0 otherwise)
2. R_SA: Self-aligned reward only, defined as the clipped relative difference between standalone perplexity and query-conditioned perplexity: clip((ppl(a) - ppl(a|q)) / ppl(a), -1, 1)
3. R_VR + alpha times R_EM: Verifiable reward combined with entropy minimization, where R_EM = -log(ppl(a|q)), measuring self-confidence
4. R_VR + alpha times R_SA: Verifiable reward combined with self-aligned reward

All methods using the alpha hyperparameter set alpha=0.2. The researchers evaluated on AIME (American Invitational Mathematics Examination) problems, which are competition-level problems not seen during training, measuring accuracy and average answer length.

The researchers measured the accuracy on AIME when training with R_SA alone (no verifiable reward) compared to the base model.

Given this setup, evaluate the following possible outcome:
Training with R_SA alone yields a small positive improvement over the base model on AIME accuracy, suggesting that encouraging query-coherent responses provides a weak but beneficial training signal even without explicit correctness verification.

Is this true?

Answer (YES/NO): NO